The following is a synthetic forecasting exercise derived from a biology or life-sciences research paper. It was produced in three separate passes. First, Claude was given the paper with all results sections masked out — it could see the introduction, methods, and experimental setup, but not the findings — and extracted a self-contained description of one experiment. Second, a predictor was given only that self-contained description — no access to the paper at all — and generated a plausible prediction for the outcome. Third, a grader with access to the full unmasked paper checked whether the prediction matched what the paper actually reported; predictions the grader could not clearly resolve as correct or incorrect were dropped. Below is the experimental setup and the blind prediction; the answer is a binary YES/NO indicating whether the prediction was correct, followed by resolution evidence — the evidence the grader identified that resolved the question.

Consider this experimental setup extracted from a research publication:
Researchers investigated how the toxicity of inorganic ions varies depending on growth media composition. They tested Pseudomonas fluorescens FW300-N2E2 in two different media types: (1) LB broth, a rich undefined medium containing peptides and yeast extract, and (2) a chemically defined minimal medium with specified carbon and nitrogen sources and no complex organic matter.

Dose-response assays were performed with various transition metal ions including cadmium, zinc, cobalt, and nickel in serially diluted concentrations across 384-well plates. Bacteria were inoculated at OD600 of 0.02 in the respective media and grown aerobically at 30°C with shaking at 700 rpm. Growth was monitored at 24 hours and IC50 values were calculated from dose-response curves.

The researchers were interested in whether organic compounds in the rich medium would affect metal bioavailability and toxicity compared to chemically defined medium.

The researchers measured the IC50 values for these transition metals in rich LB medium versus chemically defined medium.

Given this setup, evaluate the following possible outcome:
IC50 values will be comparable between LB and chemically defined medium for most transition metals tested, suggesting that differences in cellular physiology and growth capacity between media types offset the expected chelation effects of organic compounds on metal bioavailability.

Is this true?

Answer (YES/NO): NO